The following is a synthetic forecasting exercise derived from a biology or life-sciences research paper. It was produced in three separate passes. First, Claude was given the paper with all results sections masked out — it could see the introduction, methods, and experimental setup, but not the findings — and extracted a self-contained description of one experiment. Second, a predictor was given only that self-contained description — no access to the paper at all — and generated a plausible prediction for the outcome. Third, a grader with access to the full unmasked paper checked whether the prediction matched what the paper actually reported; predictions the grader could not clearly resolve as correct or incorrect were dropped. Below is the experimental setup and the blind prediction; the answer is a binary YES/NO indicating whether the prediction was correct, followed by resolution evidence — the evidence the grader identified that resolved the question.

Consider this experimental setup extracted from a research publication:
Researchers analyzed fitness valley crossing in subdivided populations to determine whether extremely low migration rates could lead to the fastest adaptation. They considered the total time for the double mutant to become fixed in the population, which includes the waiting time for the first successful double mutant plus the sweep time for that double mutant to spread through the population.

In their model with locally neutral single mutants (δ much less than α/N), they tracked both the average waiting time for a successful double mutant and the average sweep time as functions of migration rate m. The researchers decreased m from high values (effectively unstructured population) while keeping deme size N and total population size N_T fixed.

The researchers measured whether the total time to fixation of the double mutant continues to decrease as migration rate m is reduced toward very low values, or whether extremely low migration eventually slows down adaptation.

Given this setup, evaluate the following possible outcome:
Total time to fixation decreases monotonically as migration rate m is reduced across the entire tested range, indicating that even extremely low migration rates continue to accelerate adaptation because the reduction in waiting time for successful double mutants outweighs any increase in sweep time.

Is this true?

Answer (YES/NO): NO